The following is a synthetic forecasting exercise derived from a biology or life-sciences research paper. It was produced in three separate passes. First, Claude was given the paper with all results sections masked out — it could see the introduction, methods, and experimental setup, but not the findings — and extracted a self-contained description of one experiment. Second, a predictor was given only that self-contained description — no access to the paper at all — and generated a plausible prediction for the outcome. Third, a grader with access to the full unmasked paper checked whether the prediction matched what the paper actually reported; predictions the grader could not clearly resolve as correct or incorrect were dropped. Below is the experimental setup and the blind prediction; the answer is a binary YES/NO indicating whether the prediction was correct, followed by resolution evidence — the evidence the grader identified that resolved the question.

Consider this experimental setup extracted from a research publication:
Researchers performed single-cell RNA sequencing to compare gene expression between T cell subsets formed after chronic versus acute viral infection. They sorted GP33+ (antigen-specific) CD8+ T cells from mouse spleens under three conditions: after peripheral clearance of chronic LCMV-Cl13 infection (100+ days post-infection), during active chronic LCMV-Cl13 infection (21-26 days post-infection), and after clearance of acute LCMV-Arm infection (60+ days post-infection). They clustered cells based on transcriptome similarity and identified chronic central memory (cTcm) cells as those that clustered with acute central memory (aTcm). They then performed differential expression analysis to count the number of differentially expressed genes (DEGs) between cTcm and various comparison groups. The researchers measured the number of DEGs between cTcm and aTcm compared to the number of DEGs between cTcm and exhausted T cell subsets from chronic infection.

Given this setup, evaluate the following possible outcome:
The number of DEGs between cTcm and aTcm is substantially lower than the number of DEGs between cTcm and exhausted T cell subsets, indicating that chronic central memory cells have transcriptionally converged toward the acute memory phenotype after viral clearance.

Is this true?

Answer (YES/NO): YES